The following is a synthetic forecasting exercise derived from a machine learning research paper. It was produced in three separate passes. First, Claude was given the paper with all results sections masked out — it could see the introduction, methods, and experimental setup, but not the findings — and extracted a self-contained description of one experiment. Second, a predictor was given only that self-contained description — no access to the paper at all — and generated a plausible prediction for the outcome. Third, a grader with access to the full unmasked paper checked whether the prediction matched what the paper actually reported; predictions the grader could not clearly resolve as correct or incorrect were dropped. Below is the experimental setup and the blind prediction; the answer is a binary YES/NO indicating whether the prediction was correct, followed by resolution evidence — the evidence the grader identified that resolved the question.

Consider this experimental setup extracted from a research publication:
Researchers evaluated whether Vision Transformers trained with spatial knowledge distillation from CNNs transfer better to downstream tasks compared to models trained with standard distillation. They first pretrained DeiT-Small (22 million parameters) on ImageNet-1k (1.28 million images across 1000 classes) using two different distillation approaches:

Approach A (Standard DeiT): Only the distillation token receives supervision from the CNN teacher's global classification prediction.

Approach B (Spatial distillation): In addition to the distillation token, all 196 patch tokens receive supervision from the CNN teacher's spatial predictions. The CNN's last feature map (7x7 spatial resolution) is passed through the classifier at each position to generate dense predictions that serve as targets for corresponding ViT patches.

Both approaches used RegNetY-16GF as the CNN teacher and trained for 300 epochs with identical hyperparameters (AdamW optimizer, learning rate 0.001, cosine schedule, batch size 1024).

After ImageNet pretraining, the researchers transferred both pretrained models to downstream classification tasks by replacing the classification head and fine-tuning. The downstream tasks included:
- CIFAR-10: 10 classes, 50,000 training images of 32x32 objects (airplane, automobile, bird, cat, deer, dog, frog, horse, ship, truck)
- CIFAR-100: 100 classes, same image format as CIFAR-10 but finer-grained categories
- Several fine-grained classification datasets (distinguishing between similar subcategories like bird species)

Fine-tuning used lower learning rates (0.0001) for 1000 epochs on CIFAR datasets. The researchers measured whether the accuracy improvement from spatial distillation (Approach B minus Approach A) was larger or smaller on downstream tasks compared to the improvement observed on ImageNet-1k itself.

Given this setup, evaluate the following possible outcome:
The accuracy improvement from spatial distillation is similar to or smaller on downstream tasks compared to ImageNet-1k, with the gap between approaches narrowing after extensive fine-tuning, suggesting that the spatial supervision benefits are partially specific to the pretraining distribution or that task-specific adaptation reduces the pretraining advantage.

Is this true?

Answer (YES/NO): NO